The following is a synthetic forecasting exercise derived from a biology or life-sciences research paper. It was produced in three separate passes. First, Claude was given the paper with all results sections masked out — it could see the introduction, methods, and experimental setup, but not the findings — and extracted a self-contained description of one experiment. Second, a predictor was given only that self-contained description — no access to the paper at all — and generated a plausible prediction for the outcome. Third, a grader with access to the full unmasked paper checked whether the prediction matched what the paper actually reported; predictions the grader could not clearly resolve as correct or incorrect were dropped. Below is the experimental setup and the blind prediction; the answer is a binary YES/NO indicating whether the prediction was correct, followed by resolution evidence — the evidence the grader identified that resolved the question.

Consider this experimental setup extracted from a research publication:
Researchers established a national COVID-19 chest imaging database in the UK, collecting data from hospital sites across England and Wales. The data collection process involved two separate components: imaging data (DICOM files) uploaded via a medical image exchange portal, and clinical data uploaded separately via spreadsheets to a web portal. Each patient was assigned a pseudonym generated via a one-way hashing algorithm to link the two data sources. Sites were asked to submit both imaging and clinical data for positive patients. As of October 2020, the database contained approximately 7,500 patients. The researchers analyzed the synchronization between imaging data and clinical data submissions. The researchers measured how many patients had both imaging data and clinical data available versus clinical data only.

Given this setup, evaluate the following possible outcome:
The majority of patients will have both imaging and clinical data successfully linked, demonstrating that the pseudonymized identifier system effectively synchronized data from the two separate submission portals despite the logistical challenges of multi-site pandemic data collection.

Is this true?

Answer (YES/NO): YES